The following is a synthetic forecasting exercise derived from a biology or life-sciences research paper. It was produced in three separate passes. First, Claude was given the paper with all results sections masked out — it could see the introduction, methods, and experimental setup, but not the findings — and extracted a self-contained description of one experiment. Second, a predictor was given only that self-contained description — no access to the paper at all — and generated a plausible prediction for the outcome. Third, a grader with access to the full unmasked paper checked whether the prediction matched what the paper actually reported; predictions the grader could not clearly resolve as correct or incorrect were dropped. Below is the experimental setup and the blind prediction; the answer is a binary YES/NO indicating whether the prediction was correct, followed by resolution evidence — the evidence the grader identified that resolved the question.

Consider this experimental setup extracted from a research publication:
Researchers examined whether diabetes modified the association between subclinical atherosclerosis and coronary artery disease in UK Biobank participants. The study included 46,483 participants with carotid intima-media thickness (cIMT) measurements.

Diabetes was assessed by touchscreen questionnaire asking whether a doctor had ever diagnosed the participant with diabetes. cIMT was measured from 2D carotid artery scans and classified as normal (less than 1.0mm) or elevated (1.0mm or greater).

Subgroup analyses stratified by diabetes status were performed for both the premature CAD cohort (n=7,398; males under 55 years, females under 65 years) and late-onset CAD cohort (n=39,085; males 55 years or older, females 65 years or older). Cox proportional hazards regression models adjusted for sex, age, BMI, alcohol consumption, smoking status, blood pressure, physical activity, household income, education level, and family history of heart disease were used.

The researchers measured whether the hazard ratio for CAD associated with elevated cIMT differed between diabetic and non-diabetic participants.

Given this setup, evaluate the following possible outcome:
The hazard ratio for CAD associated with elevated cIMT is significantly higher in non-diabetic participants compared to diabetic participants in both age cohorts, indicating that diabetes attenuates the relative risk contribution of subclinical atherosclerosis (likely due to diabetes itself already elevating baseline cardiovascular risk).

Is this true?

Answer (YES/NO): NO